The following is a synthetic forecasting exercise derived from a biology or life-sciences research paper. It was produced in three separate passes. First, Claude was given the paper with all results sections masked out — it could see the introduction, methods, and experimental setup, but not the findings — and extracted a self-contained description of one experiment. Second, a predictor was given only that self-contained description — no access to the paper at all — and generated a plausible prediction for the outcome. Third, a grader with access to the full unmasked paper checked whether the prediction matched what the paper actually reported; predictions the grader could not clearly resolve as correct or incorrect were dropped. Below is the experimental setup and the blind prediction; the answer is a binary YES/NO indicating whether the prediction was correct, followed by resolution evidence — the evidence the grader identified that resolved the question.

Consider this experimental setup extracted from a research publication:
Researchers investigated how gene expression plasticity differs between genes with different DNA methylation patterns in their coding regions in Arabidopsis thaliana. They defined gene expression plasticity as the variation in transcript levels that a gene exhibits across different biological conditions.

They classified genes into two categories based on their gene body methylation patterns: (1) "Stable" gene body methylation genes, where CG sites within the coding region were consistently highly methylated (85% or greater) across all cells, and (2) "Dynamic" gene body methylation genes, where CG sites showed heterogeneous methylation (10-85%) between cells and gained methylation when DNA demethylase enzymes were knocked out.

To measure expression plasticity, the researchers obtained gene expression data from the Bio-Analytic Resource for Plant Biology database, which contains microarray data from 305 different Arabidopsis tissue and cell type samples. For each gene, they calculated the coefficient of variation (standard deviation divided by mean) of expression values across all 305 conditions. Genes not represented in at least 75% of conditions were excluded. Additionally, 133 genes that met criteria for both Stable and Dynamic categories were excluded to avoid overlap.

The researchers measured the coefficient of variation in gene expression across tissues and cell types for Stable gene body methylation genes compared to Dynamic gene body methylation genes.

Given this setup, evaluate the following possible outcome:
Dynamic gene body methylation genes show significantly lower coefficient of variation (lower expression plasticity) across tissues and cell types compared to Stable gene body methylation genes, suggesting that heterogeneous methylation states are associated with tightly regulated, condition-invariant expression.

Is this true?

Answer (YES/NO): NO